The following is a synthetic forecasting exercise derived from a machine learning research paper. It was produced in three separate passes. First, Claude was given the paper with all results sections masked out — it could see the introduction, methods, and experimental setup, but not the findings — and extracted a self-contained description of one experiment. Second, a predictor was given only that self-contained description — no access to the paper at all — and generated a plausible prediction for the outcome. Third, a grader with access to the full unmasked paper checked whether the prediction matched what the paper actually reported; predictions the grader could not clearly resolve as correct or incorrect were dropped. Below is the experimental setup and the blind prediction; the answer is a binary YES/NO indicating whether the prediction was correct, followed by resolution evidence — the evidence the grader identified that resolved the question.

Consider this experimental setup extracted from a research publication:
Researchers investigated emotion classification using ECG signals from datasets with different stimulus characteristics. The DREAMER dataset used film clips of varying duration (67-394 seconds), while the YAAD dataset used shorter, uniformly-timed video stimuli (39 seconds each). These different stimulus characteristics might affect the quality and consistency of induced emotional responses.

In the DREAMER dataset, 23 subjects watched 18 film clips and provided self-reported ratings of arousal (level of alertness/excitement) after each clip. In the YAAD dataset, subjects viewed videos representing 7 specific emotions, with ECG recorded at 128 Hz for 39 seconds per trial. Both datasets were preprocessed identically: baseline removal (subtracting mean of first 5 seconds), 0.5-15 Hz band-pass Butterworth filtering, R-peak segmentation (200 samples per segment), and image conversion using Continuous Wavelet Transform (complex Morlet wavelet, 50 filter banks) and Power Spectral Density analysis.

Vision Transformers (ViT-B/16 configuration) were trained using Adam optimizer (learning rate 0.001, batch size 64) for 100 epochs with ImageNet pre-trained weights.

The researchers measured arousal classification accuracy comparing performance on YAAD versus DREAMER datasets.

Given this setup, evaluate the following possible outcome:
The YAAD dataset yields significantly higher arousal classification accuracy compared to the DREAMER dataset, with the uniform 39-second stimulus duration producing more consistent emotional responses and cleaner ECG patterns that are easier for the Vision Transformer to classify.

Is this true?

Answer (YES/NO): NO